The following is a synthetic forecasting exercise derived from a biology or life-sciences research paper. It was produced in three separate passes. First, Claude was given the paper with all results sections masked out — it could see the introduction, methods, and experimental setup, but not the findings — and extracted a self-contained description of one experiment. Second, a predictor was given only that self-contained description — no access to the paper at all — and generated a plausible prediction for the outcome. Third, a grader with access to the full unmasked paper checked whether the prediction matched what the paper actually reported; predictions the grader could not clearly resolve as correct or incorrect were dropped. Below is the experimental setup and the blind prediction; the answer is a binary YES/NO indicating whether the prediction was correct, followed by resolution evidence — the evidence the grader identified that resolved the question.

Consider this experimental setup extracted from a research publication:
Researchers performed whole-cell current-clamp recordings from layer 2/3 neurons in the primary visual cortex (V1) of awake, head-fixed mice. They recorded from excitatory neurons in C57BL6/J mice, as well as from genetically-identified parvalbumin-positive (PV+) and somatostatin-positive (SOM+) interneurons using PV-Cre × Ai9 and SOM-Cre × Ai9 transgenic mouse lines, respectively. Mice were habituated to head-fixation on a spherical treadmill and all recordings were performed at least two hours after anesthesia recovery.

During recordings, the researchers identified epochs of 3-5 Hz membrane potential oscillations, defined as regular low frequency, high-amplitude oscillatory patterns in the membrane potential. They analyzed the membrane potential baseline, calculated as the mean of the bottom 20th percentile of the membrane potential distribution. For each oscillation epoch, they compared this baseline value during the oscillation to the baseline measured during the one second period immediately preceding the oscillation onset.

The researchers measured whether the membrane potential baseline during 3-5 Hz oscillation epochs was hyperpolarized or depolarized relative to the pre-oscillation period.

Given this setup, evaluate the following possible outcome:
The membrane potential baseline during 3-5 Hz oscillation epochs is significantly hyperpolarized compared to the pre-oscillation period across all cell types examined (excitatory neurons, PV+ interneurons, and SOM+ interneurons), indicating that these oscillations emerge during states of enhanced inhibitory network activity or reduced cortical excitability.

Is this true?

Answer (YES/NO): YES